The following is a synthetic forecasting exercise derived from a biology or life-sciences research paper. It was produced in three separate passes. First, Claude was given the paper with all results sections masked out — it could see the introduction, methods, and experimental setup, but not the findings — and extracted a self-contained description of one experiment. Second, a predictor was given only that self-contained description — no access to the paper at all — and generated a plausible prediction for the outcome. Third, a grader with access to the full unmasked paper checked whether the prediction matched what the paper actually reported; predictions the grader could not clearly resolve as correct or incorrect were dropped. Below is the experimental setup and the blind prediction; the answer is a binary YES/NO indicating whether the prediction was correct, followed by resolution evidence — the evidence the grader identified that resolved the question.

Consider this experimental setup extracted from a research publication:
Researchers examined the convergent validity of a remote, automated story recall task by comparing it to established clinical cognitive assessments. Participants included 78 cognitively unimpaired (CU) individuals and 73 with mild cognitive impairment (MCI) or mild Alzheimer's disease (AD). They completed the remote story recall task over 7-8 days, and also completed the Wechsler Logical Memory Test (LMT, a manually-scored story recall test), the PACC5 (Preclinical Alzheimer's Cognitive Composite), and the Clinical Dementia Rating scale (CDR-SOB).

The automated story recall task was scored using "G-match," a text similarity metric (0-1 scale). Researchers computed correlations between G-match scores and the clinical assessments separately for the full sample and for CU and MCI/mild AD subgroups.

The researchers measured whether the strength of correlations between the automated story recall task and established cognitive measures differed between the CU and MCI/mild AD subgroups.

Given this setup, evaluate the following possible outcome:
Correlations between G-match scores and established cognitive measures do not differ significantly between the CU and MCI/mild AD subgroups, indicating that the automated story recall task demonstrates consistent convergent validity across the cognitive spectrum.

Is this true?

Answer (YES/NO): NO